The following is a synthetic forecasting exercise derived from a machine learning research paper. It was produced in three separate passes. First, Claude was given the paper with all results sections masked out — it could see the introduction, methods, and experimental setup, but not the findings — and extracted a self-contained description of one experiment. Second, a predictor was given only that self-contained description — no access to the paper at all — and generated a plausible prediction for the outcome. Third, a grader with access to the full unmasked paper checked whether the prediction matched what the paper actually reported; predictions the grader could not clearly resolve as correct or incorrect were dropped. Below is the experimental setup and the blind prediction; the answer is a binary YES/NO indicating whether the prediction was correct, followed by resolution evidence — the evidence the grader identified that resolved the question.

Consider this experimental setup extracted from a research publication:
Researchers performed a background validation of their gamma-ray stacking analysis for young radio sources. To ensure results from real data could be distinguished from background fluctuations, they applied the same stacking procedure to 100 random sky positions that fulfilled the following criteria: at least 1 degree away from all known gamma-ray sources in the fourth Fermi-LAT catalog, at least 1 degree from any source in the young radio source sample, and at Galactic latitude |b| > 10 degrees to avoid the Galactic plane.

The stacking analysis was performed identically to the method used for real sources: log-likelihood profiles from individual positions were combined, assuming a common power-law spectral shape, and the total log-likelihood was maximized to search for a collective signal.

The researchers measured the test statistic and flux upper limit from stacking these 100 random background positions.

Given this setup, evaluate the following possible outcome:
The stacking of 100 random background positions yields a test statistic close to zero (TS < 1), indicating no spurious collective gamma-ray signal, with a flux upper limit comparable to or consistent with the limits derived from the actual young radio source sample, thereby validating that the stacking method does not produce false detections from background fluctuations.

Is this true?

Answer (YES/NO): YES